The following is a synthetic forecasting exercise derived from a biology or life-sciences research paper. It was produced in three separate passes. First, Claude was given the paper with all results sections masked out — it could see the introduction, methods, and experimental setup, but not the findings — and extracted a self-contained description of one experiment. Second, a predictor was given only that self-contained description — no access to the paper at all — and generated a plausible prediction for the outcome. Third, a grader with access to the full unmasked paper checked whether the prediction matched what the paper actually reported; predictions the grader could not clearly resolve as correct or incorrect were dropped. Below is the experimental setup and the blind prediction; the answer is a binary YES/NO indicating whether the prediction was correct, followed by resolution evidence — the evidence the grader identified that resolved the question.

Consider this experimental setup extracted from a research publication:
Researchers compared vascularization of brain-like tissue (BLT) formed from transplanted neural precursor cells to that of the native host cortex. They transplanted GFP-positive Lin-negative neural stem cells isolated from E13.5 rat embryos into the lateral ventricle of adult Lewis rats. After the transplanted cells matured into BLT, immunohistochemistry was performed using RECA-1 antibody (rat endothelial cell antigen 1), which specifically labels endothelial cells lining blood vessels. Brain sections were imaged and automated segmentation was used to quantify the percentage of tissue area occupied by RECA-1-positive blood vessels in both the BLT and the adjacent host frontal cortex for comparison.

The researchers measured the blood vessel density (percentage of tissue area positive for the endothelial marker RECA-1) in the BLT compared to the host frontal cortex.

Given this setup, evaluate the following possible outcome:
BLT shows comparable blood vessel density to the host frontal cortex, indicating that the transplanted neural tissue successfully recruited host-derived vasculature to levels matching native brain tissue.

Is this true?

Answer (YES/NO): YES